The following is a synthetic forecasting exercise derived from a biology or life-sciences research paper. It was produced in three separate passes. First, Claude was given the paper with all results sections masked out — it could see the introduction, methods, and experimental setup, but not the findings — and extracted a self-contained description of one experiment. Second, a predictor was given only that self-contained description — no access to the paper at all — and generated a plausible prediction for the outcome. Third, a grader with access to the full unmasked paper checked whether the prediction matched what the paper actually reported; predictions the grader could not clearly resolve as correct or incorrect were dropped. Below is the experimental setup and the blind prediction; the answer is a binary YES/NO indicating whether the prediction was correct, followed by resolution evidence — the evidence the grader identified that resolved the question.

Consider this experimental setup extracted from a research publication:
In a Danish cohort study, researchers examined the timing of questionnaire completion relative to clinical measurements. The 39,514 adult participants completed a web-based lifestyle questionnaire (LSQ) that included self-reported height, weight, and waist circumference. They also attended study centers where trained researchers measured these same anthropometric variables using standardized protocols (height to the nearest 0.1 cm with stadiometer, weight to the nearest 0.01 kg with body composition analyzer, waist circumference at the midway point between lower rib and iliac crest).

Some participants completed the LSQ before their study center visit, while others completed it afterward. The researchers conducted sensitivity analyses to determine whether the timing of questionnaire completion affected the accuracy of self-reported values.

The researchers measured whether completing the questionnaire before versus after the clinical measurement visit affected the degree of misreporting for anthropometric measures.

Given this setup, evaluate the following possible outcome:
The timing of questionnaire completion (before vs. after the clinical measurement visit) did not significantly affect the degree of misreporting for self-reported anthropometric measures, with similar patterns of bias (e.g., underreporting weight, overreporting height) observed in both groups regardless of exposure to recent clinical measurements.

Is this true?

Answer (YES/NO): NO